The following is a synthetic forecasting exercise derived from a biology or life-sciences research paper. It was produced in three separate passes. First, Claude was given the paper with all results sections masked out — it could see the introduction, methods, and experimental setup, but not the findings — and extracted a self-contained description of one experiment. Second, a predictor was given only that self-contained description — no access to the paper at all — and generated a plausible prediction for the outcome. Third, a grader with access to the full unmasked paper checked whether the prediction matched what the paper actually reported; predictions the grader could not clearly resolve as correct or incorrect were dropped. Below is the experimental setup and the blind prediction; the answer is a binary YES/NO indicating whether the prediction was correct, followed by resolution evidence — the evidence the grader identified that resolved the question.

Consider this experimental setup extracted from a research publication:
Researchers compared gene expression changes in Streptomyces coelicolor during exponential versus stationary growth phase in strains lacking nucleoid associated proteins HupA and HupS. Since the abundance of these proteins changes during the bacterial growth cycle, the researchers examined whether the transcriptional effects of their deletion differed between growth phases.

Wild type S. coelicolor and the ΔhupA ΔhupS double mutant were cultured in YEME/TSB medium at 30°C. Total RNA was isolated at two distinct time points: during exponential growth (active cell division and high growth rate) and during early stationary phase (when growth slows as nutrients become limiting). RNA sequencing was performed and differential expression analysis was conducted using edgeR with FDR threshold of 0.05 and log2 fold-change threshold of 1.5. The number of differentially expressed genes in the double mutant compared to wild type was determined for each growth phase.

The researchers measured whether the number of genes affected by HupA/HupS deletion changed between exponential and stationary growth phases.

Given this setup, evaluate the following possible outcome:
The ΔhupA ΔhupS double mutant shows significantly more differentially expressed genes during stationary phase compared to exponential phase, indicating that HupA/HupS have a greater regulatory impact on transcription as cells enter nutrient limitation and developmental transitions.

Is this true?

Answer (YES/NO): NO